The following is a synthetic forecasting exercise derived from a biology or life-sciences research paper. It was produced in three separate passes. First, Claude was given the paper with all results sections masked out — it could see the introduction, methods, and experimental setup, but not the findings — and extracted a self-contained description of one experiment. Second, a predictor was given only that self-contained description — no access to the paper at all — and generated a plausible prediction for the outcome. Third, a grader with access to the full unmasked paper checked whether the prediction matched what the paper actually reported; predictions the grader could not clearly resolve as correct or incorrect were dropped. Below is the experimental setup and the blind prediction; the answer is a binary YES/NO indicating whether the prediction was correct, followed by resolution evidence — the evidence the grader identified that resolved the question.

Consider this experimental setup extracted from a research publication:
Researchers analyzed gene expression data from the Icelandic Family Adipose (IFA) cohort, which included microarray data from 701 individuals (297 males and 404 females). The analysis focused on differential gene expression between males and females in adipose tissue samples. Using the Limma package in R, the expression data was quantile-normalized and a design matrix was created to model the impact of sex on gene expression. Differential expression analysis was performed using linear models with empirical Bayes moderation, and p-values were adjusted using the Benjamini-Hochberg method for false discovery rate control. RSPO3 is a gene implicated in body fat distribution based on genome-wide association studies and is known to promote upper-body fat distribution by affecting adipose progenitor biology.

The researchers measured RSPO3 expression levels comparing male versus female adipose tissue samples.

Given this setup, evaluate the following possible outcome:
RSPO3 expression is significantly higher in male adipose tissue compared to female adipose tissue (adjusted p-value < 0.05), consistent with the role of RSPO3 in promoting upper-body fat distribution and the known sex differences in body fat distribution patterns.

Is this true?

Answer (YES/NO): YES